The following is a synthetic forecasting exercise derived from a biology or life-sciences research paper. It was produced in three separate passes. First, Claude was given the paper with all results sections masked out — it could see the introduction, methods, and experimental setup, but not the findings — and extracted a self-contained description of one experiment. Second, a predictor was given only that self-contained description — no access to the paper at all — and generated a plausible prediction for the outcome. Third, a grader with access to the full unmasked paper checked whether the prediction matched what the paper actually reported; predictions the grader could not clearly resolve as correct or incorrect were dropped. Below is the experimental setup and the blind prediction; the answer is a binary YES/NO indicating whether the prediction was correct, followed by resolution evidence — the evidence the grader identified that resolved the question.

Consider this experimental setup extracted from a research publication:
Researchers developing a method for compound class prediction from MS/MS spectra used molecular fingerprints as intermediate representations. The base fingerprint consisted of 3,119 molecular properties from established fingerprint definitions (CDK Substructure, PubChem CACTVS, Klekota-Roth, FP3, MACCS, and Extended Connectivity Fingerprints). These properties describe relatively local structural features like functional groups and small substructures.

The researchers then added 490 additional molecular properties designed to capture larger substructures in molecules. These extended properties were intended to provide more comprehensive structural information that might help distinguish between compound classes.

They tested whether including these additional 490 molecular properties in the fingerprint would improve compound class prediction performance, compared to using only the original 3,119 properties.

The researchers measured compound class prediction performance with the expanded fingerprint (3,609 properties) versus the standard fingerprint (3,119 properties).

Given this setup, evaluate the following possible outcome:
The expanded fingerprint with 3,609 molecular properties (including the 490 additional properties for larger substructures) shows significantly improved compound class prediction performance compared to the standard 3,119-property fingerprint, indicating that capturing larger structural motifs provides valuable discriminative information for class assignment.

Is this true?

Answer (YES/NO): NO